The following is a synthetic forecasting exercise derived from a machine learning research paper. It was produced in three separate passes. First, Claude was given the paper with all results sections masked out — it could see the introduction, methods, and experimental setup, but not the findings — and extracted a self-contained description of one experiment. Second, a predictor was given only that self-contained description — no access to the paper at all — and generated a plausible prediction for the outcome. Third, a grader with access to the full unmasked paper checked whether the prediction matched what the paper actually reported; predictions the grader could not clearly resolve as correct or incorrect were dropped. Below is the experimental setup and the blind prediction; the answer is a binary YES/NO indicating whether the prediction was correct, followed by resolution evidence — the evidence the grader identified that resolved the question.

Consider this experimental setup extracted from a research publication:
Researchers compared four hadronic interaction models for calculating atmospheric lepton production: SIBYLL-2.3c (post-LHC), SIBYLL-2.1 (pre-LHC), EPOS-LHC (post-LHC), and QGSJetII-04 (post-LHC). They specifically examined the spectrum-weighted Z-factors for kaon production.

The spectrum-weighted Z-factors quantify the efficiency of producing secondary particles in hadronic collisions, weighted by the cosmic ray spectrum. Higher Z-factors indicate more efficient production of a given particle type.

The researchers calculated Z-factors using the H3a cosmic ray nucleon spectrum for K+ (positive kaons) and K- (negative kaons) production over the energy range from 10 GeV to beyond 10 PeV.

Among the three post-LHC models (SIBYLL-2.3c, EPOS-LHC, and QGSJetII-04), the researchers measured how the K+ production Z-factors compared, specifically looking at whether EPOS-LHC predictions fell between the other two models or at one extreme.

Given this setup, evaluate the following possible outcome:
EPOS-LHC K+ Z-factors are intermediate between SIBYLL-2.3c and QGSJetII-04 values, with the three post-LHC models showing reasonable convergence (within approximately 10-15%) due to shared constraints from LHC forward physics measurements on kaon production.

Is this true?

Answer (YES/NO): NO